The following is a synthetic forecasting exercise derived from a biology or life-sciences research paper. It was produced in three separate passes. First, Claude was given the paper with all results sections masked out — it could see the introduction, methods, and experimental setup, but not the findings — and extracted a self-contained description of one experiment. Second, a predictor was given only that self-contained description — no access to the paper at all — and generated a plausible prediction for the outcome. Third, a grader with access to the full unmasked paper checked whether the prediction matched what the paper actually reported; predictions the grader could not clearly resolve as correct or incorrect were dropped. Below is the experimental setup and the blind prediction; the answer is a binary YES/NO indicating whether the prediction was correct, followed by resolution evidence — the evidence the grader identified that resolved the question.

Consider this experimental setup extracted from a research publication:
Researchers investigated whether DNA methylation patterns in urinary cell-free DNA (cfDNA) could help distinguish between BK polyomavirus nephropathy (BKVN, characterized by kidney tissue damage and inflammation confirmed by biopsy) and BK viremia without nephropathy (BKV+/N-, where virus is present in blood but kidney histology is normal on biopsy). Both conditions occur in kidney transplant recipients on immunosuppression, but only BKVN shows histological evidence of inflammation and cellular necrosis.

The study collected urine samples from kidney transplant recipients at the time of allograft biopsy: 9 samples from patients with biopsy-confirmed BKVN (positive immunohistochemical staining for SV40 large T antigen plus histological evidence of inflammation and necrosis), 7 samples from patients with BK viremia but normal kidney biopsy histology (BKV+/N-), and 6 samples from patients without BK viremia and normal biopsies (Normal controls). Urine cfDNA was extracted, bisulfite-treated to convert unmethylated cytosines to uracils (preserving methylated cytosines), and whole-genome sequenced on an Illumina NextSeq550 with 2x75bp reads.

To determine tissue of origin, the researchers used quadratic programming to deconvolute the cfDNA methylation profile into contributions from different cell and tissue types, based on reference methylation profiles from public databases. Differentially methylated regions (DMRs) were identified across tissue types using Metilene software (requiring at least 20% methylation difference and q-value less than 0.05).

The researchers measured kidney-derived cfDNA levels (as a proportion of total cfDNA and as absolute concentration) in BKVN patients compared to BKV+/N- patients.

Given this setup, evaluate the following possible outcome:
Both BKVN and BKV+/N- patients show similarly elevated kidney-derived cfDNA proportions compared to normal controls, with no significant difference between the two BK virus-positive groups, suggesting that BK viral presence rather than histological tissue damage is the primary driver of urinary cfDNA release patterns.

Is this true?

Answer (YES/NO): NO